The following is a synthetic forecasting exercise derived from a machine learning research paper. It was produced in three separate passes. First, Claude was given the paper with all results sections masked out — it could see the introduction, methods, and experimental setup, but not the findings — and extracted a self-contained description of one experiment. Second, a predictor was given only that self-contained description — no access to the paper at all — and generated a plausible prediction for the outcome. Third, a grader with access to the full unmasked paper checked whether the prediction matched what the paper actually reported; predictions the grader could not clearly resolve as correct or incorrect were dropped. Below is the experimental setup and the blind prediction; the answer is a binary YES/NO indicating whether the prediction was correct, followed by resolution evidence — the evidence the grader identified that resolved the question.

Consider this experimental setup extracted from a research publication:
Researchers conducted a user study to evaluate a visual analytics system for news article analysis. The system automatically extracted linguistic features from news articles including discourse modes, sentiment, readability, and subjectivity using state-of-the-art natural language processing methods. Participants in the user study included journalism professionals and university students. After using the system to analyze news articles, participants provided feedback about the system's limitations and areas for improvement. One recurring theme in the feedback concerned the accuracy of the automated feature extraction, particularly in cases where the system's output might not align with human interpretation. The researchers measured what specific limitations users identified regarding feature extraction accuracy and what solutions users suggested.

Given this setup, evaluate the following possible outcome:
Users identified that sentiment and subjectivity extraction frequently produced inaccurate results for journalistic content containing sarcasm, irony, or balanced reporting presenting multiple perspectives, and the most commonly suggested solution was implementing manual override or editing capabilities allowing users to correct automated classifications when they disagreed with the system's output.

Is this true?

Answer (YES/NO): NO